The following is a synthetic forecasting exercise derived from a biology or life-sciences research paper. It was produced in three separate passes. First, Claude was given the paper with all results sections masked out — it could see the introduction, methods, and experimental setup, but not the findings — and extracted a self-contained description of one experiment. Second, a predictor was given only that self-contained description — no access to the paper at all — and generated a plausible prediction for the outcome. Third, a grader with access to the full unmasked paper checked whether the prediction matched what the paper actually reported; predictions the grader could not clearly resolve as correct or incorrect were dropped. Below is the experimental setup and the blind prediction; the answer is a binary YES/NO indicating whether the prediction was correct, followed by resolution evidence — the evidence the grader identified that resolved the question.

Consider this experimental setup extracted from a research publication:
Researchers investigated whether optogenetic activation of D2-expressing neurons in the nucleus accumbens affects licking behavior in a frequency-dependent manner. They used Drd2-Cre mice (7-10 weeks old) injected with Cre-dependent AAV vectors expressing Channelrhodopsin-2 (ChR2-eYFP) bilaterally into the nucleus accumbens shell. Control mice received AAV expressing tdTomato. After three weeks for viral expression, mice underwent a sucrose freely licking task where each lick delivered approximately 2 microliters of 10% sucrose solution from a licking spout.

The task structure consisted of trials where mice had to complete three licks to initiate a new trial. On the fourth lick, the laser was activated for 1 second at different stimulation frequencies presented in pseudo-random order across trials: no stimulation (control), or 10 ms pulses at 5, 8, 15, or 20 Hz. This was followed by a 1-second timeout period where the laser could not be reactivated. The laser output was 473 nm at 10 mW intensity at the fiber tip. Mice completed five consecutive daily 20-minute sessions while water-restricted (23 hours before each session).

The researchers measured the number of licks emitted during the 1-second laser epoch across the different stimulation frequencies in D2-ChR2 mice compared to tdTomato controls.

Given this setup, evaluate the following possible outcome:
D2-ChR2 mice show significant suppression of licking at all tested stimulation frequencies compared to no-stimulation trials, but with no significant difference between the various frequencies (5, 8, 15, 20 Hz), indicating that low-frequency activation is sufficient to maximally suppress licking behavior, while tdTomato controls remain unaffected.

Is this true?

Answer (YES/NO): NO